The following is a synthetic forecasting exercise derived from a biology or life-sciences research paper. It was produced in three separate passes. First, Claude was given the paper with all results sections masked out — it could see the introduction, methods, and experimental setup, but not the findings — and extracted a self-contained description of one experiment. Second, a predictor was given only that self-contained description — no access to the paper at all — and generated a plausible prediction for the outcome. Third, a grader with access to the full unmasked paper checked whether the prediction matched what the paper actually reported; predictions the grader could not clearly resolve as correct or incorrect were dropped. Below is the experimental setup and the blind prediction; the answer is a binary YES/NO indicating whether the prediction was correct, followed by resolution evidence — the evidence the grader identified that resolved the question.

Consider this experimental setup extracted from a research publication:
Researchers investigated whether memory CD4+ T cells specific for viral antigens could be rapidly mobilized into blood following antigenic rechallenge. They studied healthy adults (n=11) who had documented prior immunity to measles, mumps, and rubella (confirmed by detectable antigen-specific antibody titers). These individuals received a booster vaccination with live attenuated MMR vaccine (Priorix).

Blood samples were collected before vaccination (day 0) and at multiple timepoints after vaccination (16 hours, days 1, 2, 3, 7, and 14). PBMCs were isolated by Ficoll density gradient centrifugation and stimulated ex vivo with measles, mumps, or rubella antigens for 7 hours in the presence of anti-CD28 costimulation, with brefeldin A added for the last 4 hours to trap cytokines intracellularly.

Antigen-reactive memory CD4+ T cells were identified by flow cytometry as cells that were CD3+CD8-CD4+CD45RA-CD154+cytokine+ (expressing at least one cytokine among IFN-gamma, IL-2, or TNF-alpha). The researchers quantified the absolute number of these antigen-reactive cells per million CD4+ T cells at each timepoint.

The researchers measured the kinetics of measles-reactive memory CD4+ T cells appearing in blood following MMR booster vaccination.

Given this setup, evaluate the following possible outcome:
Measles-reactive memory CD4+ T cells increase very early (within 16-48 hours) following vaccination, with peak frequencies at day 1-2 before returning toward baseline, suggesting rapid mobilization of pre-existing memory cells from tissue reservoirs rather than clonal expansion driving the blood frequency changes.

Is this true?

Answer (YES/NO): YES